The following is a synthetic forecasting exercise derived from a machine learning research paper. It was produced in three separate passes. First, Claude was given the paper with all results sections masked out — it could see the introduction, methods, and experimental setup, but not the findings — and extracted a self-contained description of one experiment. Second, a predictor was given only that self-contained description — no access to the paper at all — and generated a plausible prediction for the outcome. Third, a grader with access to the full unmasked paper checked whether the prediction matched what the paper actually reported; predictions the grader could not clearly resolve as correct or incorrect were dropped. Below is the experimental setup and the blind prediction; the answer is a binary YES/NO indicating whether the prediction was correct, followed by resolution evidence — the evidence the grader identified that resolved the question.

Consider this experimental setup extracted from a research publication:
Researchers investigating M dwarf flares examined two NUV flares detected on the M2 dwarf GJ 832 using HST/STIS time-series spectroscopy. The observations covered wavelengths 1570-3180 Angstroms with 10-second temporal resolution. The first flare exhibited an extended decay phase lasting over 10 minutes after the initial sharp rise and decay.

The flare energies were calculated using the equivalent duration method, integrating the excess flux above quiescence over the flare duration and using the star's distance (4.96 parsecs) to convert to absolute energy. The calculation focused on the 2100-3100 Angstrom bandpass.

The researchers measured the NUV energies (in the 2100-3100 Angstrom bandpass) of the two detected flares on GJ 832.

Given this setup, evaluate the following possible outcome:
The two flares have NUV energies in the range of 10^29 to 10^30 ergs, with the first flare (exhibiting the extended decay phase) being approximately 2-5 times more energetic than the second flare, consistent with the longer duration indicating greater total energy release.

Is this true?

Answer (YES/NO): NO